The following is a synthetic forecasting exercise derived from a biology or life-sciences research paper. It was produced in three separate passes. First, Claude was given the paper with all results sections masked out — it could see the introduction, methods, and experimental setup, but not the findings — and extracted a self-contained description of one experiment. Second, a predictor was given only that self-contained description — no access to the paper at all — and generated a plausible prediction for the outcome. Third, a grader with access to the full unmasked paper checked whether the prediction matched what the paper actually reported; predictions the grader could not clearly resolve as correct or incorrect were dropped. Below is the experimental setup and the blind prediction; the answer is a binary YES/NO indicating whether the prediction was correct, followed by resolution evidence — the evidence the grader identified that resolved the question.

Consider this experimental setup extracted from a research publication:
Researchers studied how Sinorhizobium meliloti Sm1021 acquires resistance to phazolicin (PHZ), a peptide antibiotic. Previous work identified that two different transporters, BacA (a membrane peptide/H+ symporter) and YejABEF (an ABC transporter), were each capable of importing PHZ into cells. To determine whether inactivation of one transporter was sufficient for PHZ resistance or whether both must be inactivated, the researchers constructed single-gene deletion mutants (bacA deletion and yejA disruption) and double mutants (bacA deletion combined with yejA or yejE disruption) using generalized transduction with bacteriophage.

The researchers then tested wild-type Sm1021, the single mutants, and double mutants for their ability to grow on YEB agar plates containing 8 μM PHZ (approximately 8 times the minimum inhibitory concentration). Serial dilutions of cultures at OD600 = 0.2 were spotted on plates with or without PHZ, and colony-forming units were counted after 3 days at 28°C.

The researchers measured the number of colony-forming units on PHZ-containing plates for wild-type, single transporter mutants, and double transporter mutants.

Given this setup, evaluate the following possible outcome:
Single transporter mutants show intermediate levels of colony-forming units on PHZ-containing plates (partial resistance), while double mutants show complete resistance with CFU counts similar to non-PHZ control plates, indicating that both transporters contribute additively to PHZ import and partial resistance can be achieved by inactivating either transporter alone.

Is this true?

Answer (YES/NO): NO